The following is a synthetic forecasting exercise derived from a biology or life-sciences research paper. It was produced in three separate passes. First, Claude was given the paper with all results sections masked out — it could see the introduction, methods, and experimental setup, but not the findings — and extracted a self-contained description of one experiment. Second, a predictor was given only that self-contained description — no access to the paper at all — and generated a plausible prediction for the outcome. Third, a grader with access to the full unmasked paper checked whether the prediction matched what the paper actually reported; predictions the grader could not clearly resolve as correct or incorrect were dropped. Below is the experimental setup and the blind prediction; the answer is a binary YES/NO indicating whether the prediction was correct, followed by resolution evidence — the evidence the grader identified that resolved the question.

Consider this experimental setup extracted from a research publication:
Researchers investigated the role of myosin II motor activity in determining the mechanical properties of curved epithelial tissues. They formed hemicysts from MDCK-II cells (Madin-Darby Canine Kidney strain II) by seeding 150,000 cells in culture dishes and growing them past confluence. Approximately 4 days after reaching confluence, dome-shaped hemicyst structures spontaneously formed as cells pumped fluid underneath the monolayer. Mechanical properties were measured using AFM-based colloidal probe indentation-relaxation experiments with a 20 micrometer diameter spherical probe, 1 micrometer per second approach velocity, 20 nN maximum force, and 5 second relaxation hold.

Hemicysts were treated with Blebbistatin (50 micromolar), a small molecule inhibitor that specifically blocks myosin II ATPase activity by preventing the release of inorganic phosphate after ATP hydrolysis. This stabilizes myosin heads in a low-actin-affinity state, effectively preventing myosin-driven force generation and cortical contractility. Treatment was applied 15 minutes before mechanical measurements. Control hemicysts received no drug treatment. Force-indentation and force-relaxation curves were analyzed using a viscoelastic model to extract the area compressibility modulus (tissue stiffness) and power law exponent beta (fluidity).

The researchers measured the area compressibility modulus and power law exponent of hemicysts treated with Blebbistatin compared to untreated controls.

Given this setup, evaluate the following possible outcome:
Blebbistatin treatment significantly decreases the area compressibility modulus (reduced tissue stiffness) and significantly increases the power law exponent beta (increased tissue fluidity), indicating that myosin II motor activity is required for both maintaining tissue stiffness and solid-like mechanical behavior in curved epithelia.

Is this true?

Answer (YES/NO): YES